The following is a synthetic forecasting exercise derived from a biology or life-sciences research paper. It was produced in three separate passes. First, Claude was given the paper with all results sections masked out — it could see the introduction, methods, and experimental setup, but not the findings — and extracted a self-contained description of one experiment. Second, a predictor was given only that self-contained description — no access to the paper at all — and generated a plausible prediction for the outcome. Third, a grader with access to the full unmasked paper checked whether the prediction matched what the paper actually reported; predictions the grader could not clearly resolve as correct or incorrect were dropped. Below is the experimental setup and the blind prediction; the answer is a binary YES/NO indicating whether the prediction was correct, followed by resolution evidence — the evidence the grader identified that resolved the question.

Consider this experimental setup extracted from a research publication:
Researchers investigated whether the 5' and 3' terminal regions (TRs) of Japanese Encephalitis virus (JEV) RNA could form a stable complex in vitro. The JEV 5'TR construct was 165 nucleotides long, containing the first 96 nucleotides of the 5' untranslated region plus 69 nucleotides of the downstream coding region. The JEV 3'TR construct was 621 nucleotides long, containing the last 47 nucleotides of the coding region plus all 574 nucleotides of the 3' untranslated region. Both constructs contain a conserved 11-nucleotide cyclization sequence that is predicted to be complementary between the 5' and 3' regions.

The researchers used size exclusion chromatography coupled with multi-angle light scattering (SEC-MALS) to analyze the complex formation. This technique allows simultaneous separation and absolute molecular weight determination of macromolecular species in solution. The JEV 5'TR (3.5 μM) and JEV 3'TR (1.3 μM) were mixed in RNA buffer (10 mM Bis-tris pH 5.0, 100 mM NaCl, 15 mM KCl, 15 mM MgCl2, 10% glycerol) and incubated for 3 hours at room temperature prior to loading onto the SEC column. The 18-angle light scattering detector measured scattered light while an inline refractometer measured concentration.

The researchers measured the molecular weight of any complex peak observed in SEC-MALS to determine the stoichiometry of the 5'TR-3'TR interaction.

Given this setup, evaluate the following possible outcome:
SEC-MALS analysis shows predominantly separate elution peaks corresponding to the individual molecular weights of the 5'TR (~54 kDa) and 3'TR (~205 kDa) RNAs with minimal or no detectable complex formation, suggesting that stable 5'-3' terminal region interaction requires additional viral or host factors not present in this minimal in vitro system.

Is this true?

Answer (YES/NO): NO